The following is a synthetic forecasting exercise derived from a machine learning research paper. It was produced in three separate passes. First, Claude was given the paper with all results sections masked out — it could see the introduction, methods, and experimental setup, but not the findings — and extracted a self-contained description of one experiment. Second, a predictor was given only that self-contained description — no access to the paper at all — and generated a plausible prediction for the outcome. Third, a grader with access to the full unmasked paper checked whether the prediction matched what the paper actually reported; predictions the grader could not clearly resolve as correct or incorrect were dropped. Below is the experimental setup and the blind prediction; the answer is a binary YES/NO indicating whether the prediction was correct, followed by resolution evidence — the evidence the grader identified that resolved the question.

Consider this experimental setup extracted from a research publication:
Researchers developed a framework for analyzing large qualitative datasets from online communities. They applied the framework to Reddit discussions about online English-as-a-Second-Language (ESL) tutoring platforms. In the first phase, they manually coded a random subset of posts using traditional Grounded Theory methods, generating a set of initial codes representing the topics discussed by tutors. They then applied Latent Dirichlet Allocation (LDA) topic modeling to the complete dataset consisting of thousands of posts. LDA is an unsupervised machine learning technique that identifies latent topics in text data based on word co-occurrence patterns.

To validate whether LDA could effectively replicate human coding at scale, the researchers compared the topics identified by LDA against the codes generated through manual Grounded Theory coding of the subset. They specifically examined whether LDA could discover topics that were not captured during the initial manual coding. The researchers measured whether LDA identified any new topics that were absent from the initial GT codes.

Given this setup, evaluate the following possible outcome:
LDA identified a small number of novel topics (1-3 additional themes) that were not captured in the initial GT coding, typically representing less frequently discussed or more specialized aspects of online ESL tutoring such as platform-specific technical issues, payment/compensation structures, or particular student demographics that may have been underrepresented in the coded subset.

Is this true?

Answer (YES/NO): YES